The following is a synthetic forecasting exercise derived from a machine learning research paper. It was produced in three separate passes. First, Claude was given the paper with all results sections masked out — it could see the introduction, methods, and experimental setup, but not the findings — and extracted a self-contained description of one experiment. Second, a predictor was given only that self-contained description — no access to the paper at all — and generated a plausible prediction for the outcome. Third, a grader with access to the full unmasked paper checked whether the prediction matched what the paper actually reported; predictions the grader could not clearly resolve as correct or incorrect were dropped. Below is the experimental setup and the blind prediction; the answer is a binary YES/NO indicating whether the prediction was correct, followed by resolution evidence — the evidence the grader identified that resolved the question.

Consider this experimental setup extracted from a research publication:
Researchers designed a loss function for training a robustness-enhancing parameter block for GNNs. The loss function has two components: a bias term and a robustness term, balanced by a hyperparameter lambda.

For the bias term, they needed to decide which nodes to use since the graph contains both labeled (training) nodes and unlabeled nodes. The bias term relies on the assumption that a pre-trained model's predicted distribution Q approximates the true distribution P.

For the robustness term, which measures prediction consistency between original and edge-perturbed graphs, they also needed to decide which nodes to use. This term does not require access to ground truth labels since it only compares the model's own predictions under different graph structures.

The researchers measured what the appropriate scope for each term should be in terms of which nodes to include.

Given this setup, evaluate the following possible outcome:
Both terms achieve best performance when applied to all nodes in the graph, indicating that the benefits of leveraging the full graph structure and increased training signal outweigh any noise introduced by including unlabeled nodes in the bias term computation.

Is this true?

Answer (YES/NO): NO